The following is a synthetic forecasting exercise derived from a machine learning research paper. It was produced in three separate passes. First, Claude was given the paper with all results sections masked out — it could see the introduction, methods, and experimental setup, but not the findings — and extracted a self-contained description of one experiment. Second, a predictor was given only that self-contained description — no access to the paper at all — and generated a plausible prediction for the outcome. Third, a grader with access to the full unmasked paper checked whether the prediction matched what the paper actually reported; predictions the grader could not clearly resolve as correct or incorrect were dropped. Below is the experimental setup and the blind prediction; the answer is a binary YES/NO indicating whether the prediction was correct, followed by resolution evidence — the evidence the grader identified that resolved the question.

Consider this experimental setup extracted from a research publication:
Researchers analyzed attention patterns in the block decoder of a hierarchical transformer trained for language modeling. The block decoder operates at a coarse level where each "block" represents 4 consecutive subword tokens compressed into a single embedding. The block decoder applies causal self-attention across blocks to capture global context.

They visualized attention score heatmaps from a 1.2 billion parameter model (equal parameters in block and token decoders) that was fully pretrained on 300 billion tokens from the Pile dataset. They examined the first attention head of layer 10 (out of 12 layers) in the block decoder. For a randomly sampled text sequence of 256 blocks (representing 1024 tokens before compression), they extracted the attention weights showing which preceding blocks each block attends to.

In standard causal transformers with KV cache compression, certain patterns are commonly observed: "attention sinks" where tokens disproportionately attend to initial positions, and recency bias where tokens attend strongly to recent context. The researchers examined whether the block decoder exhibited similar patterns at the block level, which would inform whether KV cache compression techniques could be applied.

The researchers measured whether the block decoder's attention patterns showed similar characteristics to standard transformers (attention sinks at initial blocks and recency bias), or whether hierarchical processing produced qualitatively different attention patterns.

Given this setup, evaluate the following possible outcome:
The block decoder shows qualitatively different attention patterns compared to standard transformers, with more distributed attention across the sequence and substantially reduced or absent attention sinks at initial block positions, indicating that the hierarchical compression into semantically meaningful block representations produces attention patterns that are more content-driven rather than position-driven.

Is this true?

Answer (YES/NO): NO